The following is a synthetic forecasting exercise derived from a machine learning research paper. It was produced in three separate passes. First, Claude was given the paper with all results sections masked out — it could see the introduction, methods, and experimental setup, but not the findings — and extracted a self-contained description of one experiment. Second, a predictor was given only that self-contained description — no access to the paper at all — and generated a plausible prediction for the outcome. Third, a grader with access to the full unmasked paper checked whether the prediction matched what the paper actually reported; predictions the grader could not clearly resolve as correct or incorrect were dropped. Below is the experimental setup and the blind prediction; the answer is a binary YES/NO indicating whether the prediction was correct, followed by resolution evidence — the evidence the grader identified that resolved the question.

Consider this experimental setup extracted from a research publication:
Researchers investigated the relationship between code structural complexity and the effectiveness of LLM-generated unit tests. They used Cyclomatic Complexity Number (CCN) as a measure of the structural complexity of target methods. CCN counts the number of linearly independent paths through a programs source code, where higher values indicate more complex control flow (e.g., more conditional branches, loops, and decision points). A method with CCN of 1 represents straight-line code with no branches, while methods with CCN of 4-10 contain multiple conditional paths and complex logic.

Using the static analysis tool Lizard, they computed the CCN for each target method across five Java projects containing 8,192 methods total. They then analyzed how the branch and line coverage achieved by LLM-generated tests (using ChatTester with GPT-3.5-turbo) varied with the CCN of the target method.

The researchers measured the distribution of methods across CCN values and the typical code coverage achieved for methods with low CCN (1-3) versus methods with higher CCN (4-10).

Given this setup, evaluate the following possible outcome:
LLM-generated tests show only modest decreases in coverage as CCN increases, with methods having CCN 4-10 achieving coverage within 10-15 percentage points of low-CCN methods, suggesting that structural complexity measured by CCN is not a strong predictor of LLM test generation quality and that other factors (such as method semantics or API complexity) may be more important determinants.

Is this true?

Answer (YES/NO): NO